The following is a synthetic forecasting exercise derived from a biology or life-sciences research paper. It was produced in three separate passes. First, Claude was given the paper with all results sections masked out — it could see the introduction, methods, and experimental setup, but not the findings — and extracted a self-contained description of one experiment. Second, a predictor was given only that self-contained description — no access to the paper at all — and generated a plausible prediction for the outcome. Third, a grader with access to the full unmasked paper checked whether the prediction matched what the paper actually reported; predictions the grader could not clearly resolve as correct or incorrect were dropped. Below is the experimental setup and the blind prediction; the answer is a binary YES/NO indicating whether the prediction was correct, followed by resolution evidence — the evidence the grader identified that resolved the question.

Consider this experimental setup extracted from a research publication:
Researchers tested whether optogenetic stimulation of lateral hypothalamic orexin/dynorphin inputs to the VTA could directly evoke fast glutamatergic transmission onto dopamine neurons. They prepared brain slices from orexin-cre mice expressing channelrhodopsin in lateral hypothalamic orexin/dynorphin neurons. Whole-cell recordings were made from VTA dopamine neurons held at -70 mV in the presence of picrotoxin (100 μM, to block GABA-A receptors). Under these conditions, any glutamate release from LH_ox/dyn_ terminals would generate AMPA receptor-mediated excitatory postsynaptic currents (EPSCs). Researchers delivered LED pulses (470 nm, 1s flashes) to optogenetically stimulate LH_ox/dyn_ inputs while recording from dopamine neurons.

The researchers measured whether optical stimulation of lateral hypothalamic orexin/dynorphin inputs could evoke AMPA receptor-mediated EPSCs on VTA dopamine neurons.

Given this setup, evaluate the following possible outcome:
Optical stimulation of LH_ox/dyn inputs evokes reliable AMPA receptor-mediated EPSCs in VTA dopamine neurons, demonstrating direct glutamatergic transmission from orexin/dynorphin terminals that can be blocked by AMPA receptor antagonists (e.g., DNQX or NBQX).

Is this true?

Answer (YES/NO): NO